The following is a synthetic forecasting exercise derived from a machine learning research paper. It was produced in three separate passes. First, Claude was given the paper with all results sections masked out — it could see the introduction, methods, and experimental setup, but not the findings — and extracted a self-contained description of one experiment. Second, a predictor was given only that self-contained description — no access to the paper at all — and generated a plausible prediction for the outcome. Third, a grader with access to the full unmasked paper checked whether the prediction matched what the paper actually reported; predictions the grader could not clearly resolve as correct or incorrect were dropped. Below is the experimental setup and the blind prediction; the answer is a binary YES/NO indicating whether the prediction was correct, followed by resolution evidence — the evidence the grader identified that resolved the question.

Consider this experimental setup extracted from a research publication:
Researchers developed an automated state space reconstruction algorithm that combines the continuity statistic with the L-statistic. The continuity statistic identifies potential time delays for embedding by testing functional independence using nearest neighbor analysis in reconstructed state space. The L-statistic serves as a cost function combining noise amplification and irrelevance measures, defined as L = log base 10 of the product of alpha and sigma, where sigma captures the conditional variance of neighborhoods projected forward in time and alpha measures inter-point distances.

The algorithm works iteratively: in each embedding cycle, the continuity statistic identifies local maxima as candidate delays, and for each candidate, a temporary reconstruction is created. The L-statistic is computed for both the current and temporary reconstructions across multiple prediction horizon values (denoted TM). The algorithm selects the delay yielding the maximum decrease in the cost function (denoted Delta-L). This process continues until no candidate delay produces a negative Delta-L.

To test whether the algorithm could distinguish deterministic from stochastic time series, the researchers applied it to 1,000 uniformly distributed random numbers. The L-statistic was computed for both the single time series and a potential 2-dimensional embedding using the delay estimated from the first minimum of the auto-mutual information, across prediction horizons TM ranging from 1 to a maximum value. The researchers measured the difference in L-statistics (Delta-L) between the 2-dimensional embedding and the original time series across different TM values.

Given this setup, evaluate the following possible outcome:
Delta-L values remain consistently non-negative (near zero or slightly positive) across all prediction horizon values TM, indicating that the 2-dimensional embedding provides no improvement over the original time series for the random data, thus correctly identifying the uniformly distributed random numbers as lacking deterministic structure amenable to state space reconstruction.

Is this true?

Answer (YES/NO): YES